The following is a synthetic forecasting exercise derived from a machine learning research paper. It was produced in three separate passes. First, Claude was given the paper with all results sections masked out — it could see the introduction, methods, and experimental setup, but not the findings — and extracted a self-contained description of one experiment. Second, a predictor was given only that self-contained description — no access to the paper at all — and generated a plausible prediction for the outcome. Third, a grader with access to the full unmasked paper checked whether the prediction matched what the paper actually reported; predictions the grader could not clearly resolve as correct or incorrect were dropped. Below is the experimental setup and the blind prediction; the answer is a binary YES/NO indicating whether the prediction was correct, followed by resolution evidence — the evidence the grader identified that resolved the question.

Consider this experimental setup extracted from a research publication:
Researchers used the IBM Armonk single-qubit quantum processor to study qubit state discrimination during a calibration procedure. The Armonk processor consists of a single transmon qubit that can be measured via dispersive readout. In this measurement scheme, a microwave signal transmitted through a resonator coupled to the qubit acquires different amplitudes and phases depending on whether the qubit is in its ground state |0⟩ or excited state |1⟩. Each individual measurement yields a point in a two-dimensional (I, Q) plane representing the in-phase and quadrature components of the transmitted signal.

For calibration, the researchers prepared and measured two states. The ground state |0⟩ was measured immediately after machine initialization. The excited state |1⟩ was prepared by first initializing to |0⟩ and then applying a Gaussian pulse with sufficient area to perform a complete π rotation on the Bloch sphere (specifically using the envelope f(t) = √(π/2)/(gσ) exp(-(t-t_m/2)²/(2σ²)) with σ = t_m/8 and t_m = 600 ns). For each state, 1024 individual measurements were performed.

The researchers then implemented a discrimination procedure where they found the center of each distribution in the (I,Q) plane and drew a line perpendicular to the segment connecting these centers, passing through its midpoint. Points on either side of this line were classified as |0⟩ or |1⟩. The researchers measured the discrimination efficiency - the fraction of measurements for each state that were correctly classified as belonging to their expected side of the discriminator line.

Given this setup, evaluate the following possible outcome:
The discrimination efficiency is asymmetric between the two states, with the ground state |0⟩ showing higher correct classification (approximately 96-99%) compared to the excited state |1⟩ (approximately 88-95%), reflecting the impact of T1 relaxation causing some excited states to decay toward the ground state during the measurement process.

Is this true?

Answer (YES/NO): YES